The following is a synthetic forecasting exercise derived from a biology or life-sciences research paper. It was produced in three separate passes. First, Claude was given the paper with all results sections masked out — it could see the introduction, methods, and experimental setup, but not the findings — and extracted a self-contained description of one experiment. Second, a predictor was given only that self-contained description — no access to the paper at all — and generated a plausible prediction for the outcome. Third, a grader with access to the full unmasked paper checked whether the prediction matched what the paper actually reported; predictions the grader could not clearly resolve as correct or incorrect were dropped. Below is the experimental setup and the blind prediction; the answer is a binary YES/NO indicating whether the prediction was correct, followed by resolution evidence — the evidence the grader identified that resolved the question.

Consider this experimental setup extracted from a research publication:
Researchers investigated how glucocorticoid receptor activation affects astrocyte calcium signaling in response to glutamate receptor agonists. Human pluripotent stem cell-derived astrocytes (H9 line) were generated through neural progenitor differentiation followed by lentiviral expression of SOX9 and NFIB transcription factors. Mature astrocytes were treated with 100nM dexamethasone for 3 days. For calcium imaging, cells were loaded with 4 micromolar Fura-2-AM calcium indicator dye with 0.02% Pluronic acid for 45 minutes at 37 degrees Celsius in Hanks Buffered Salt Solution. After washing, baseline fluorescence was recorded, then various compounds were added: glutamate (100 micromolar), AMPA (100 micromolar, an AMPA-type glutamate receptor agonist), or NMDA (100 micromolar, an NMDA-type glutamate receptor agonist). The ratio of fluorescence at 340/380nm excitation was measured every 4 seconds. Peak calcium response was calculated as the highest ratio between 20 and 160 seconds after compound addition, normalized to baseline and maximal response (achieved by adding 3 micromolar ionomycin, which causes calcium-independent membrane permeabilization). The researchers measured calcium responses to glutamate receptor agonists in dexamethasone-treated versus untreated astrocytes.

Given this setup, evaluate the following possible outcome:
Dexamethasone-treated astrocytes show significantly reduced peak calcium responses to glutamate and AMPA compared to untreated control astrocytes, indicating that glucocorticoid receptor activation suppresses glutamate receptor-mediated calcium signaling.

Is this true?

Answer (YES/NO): NO